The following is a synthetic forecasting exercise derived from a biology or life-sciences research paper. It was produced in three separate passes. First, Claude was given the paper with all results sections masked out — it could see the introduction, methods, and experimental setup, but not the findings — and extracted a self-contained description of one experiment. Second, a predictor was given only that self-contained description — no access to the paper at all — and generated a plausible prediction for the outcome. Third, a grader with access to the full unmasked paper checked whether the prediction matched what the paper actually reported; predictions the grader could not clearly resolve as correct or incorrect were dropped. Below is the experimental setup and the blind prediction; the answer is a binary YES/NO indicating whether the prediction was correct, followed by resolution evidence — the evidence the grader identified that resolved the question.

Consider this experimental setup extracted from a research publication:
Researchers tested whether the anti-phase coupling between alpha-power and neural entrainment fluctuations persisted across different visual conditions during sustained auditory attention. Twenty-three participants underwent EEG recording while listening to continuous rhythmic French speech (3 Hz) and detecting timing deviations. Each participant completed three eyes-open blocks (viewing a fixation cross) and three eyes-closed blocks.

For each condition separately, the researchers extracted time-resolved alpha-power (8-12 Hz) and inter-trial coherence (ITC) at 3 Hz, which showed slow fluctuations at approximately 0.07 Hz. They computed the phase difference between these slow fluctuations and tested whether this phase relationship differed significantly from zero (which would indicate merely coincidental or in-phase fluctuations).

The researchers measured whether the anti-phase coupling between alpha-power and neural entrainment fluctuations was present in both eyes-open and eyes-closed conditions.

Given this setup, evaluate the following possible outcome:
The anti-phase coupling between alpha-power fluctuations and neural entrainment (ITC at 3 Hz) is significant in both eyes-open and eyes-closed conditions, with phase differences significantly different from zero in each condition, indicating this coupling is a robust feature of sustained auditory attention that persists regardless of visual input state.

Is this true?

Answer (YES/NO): NO